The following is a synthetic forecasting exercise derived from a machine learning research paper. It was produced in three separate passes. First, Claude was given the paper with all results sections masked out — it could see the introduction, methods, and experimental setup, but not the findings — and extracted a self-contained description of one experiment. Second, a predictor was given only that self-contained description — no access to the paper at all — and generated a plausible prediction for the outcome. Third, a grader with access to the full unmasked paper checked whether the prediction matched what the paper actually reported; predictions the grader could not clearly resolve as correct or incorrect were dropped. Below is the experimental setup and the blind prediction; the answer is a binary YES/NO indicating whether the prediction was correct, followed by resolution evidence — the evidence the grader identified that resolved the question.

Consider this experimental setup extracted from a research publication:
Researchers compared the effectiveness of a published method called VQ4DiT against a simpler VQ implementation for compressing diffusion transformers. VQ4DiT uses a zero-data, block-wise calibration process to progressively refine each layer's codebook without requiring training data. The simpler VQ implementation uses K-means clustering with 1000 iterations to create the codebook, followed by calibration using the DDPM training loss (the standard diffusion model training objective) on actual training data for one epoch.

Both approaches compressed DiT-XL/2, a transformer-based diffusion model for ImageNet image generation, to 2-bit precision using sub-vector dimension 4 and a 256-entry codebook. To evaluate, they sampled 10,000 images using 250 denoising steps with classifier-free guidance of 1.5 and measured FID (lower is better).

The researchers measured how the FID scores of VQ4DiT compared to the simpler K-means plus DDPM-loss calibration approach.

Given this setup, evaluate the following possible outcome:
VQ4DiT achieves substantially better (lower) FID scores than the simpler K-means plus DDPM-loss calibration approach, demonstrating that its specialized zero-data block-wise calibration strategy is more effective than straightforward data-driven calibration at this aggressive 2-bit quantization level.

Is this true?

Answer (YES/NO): NO